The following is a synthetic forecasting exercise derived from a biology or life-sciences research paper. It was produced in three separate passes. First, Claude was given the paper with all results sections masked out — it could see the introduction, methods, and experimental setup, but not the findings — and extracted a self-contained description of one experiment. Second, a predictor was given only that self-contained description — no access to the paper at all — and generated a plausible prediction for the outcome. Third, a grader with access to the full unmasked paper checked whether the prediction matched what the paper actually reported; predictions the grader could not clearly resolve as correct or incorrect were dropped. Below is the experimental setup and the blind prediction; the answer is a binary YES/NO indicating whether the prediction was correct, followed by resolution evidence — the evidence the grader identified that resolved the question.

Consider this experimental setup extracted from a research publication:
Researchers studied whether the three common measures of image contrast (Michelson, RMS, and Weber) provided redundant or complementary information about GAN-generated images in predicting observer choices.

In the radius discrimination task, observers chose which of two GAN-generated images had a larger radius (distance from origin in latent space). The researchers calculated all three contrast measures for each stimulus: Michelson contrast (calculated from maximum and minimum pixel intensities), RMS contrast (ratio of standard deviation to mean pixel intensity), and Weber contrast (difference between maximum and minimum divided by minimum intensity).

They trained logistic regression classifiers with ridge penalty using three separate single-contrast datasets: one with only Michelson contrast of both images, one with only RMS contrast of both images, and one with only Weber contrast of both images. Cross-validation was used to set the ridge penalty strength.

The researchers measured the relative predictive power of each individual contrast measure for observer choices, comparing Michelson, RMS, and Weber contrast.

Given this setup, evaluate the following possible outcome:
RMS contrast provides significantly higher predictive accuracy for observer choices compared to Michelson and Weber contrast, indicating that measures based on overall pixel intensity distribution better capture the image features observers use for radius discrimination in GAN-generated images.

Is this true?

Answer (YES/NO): NO